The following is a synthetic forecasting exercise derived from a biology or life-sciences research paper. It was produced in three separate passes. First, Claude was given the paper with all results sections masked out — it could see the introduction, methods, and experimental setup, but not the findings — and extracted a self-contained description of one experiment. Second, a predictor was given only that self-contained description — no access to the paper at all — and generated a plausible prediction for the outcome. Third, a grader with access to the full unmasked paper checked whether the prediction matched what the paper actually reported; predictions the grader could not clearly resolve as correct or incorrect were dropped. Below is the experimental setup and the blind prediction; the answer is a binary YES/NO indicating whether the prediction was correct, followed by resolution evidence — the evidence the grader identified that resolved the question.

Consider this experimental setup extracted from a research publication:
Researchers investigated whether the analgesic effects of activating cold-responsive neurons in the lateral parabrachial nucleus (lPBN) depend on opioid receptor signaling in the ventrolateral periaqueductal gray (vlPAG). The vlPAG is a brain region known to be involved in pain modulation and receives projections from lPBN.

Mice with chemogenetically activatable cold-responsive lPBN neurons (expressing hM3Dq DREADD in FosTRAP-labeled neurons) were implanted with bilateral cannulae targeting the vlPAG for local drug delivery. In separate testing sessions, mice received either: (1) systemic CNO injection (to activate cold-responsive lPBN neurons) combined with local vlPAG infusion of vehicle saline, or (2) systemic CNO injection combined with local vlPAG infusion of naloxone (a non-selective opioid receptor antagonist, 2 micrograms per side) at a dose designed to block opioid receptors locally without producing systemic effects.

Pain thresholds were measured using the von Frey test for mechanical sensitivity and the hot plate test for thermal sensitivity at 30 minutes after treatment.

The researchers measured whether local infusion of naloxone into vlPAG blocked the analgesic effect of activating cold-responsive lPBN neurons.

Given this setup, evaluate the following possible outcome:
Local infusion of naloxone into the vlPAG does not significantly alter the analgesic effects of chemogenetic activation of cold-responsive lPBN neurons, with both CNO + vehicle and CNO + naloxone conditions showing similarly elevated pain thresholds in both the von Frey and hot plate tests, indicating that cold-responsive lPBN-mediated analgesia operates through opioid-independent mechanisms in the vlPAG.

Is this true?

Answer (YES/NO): NO